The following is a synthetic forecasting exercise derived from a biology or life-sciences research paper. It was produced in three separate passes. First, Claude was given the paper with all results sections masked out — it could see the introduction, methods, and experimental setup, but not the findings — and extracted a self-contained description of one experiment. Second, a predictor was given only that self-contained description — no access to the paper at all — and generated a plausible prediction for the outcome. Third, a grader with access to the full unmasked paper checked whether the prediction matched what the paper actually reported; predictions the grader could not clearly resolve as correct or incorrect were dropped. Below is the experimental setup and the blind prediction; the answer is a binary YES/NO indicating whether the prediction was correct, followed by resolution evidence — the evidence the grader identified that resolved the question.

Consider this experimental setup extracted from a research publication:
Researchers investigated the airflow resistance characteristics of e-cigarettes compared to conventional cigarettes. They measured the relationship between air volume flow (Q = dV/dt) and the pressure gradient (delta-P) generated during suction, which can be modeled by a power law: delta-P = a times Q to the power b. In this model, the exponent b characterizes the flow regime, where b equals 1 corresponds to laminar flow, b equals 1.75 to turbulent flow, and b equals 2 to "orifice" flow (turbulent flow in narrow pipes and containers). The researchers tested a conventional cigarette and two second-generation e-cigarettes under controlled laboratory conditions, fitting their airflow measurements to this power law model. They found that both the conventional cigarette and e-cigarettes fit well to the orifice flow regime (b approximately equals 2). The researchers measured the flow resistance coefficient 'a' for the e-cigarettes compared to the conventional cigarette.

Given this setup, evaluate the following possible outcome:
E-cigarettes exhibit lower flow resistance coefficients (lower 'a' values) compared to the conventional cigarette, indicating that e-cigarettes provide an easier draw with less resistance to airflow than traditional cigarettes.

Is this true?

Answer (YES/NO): NO